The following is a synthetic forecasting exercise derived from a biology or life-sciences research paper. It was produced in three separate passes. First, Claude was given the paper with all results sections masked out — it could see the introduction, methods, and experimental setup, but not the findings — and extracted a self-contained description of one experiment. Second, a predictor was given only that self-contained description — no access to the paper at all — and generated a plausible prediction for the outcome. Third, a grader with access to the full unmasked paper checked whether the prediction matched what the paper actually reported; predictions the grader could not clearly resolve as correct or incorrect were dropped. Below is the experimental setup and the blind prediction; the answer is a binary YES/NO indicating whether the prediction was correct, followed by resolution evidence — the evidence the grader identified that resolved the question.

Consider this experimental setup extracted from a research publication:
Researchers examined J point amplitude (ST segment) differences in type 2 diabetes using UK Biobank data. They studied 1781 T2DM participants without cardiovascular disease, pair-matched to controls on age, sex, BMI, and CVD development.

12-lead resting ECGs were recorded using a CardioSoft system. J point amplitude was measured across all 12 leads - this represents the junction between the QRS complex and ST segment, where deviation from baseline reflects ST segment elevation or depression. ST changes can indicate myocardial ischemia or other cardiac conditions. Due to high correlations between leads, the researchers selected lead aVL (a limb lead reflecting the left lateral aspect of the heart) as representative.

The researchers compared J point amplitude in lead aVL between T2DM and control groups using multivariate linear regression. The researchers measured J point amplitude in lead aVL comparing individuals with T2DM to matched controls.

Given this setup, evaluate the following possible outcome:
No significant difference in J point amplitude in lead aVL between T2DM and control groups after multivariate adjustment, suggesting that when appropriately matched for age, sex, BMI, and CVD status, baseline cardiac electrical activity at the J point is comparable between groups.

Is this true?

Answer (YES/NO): NO